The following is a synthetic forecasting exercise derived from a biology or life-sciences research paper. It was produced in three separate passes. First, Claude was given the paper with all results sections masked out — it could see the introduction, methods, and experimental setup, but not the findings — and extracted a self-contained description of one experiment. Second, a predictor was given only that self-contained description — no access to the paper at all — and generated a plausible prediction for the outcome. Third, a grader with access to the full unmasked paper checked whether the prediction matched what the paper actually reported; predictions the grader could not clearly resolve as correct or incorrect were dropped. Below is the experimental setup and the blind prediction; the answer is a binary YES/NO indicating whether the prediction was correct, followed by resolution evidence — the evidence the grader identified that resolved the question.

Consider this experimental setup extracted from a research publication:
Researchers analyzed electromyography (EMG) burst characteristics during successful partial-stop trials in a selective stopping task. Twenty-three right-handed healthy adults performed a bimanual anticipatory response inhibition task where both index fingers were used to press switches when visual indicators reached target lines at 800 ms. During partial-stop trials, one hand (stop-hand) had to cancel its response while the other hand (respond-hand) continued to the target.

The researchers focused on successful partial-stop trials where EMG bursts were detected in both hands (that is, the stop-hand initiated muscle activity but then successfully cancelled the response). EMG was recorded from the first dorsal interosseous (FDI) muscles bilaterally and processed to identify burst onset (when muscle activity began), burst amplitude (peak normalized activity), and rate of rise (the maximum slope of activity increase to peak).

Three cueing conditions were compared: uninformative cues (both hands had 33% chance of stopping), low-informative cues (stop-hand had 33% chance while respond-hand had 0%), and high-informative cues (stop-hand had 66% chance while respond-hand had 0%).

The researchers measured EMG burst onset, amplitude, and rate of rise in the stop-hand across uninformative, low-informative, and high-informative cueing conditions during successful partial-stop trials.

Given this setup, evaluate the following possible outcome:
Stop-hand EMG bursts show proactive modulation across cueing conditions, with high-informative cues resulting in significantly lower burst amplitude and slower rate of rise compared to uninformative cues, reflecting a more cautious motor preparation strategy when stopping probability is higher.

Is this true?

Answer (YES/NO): NO